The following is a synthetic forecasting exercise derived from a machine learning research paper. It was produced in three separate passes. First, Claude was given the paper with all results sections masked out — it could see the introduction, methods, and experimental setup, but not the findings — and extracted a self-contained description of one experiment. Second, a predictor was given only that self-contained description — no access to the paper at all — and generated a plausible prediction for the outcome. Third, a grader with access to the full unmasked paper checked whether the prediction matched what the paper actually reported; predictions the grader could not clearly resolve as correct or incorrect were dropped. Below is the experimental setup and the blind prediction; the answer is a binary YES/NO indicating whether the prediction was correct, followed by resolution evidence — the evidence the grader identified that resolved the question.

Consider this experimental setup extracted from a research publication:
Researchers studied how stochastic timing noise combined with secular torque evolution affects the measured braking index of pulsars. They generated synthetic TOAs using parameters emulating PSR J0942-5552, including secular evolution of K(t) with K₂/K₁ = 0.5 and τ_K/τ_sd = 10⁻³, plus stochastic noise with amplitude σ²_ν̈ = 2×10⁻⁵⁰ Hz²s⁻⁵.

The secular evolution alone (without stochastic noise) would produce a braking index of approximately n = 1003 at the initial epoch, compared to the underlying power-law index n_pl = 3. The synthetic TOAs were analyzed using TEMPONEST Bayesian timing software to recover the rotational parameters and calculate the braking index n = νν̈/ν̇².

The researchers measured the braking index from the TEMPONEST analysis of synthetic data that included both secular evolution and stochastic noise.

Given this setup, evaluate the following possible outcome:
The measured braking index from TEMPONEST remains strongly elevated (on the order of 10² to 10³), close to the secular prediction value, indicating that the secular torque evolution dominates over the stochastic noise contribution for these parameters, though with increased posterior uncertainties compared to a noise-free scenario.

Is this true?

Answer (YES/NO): NO